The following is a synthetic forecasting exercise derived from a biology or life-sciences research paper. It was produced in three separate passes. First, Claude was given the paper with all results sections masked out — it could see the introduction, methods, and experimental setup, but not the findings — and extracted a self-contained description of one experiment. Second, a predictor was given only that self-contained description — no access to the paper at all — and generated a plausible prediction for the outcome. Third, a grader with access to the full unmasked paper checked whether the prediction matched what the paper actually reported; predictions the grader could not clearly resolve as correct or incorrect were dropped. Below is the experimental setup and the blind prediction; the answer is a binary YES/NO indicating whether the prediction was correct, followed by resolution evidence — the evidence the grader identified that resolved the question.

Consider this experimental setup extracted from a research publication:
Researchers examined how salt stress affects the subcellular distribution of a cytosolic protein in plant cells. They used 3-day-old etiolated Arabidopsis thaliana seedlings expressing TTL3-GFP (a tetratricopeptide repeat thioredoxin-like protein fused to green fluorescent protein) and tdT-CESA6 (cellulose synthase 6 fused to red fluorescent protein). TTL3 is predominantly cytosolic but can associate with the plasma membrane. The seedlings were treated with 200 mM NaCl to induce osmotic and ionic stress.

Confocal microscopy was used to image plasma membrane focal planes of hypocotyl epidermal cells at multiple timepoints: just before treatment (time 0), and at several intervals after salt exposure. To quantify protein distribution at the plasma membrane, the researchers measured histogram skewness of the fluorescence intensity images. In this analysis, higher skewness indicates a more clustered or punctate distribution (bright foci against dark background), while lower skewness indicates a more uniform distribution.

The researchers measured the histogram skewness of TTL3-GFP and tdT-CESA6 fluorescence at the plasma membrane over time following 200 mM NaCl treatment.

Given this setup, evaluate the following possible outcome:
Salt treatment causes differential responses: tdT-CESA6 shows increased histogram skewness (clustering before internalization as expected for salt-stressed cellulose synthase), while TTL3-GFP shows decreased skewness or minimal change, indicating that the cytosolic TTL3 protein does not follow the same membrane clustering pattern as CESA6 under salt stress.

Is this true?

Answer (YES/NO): NO